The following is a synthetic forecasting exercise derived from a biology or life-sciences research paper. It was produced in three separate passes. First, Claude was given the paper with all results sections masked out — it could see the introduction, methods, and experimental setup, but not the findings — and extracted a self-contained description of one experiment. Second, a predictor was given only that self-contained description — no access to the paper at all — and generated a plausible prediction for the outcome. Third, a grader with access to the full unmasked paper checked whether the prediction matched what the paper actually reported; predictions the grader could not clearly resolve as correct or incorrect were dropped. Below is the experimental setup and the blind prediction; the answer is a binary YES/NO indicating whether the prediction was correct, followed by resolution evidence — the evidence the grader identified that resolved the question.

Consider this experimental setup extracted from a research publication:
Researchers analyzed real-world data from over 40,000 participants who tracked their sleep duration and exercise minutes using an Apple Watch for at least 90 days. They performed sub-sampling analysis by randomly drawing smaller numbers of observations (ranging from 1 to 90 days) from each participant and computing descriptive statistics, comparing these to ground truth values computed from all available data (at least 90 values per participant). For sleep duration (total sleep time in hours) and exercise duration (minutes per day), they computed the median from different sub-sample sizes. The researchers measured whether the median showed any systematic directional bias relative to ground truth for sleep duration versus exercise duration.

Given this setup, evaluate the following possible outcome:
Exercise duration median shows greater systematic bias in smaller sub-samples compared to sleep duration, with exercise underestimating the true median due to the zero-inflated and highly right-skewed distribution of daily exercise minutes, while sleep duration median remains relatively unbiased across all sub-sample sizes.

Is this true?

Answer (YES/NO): NO